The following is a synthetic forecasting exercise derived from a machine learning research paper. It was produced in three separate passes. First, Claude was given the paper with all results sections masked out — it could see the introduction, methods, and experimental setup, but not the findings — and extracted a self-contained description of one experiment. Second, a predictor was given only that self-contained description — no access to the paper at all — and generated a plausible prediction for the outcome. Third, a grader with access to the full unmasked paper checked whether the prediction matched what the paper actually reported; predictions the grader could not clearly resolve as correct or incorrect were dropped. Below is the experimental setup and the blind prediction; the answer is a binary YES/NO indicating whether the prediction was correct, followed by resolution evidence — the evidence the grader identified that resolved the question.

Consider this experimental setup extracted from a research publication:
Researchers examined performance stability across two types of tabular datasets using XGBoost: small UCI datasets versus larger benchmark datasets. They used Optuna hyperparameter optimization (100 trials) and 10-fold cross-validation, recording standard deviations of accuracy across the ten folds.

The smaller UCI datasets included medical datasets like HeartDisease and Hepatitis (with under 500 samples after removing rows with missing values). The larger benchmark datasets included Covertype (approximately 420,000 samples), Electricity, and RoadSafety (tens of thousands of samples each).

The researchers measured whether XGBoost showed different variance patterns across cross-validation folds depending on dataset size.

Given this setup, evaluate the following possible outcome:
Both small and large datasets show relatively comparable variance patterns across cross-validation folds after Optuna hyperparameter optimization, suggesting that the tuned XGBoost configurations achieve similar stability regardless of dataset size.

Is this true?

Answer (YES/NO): NO